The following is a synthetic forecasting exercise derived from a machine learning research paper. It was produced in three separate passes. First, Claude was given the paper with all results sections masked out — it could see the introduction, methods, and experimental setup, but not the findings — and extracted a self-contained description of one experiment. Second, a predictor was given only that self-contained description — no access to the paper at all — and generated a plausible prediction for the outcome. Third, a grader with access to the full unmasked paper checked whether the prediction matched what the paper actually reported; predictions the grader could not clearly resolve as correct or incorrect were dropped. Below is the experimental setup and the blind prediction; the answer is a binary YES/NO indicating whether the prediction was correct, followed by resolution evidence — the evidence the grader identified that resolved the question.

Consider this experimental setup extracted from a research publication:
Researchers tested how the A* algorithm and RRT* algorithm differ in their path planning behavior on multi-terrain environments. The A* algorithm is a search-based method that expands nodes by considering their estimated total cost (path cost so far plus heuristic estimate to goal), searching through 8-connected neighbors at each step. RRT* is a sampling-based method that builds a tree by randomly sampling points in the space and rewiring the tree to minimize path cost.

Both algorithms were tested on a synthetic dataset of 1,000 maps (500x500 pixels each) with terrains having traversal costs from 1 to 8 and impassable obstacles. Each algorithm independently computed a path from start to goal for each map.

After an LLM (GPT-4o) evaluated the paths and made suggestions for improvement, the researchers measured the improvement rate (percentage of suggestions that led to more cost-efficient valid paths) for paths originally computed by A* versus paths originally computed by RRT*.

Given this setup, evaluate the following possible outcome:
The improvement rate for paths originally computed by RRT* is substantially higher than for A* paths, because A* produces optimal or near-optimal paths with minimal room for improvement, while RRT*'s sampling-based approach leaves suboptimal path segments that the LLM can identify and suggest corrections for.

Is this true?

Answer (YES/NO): NO